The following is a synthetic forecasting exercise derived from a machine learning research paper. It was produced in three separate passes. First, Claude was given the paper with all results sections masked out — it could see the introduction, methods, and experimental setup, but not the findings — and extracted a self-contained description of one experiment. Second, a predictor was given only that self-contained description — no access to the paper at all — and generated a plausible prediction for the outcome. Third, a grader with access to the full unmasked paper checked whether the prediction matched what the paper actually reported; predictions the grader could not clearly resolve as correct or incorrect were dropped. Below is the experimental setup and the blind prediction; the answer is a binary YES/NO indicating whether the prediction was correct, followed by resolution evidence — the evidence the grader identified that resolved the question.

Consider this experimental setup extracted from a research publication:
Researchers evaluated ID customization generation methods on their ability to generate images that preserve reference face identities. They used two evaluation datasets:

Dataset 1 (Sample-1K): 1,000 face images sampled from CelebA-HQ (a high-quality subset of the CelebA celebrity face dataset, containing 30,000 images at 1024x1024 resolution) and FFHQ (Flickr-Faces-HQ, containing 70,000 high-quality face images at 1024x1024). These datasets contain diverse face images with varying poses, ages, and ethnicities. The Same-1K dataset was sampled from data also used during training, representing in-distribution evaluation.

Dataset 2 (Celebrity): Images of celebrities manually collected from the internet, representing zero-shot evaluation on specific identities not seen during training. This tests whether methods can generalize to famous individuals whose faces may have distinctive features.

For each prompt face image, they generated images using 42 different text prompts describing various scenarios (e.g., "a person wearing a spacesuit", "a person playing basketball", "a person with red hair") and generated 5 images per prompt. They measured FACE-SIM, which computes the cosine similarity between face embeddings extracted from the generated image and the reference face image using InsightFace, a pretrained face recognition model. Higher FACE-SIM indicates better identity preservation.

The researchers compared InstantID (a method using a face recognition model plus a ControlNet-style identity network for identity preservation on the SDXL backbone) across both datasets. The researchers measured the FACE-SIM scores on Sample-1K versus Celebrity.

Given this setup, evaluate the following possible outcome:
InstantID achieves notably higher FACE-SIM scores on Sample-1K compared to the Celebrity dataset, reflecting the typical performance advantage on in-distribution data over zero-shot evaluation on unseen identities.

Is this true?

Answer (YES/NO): NO